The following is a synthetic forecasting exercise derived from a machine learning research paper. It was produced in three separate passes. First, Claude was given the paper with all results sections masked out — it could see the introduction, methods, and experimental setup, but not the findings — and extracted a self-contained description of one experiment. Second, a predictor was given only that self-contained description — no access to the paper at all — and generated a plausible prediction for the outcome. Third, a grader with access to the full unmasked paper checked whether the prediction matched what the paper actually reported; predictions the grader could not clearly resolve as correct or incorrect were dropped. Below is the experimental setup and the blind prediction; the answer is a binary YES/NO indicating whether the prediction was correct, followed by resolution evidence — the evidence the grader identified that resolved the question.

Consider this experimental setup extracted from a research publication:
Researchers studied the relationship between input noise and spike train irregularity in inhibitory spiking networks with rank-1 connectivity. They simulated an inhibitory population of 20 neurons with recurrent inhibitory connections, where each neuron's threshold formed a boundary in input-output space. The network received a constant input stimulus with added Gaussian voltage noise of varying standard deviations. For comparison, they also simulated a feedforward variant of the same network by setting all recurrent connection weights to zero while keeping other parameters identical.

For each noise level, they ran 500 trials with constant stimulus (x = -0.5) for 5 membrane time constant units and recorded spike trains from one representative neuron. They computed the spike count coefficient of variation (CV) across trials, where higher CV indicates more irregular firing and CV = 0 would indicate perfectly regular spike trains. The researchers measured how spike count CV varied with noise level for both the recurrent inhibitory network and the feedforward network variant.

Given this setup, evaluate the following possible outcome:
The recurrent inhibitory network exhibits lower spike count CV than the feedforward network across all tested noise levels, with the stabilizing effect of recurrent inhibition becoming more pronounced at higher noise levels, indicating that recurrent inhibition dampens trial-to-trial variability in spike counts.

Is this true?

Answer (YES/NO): NO